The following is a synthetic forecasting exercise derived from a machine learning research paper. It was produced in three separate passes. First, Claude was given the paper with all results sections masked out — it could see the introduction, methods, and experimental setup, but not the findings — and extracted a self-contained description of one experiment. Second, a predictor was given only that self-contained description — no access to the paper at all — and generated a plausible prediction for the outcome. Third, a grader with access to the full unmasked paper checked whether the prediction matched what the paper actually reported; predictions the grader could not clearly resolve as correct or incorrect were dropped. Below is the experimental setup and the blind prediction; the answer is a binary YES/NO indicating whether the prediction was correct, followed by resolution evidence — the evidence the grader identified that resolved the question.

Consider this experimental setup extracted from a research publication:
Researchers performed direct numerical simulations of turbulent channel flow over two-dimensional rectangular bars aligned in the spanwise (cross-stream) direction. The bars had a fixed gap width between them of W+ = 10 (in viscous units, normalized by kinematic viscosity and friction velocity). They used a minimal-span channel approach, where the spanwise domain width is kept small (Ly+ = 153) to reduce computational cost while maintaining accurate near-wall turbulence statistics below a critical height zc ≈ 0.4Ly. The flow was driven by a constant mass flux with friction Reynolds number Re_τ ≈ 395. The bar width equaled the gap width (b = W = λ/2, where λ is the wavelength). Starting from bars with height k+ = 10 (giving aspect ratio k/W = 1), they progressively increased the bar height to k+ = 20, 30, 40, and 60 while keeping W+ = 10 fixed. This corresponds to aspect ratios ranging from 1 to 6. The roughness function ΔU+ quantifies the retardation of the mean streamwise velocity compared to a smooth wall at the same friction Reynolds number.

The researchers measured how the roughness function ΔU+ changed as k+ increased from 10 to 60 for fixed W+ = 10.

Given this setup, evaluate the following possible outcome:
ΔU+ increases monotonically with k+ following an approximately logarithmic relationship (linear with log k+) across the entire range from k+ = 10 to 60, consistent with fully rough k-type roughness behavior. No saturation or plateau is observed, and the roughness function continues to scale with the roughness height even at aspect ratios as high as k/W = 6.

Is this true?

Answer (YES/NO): NO